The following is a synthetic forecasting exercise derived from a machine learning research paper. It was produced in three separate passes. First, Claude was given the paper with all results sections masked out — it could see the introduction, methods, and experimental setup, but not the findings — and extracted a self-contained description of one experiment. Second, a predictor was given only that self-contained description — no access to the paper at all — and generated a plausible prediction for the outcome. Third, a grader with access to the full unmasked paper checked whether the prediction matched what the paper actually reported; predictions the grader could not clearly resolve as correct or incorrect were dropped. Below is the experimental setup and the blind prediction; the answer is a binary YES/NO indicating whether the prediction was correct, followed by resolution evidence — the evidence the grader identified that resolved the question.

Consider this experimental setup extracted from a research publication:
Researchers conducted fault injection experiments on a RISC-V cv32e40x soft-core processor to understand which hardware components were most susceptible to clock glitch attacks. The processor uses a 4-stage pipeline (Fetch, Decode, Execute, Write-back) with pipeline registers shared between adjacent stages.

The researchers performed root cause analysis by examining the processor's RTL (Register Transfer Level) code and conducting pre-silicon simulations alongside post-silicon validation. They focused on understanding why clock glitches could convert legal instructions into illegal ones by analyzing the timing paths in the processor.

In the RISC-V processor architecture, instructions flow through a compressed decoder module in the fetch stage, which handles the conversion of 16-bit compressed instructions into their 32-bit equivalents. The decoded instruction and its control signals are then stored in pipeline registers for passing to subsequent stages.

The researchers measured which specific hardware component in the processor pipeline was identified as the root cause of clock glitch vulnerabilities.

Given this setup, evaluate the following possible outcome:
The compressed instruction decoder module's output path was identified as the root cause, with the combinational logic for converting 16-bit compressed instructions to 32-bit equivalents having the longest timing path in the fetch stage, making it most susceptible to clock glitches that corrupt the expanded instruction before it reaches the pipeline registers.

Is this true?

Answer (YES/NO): NO